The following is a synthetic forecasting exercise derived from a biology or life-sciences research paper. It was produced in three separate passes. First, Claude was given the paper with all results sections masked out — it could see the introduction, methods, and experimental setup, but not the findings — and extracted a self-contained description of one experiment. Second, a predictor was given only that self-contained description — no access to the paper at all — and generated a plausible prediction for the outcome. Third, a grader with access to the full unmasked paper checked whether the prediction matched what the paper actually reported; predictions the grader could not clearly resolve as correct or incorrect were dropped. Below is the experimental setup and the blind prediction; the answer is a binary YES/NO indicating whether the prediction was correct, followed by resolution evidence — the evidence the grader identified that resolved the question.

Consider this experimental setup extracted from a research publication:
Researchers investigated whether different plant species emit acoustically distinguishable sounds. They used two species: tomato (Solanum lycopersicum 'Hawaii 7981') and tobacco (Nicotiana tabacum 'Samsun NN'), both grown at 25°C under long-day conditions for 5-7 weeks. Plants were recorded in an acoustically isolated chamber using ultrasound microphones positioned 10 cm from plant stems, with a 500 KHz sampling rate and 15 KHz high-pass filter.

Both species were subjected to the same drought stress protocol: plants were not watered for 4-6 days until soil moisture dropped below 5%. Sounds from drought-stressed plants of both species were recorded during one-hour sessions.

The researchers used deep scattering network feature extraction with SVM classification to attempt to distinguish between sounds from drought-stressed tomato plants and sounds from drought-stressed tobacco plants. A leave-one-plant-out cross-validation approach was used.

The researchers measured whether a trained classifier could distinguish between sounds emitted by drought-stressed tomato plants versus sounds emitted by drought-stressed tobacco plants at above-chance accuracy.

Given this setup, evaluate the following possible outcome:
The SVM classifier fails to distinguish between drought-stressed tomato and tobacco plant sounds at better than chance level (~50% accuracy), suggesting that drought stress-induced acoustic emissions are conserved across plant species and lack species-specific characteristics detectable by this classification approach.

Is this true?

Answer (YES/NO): NO